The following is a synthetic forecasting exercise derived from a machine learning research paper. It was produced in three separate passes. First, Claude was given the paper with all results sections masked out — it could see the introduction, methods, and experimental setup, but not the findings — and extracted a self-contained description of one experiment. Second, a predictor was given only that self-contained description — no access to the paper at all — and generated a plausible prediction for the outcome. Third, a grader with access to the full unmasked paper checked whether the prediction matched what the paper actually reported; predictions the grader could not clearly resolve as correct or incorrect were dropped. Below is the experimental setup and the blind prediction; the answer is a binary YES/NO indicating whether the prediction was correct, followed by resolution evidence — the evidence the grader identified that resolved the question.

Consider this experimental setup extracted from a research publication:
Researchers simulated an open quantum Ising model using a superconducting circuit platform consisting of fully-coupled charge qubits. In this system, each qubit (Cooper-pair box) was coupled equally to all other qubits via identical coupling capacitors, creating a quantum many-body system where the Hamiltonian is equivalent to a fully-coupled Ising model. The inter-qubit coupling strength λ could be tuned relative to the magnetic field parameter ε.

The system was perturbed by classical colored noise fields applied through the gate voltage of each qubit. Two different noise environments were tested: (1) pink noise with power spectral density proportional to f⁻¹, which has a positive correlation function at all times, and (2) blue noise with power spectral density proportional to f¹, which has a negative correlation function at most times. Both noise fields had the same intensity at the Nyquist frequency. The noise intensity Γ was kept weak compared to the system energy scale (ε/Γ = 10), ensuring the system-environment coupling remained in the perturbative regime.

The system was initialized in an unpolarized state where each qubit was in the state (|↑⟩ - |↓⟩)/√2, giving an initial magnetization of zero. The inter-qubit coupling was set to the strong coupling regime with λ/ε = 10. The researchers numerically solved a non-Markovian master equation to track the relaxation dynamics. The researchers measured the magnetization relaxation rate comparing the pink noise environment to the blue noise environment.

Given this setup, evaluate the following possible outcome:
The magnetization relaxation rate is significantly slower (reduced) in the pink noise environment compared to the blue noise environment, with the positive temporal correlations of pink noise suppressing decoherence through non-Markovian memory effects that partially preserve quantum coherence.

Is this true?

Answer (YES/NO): NO